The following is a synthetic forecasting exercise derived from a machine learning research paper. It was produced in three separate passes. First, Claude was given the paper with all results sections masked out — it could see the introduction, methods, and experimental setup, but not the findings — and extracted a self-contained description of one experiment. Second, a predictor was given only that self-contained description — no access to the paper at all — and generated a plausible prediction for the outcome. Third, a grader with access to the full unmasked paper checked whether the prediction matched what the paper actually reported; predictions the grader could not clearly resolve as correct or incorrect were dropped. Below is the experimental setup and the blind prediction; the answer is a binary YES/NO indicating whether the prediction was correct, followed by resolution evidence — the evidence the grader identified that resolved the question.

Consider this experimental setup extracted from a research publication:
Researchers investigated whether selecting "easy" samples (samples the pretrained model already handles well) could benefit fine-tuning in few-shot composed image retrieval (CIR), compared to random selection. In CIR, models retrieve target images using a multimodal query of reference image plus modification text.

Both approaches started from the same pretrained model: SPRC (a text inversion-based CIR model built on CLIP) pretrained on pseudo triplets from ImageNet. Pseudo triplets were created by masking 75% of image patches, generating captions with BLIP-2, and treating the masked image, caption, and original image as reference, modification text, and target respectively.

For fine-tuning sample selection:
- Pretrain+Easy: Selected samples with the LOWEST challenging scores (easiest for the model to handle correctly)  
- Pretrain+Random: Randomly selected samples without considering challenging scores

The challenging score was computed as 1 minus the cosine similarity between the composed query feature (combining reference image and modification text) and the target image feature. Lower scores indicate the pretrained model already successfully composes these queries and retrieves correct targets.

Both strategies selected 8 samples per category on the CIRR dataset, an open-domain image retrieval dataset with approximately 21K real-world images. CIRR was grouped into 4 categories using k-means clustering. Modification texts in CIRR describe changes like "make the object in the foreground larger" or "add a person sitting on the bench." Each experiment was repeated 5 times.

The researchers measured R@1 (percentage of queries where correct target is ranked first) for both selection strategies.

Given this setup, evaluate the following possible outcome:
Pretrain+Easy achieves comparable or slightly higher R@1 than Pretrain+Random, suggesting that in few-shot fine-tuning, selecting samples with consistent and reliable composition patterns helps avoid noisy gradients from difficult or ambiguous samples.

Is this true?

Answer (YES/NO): NO